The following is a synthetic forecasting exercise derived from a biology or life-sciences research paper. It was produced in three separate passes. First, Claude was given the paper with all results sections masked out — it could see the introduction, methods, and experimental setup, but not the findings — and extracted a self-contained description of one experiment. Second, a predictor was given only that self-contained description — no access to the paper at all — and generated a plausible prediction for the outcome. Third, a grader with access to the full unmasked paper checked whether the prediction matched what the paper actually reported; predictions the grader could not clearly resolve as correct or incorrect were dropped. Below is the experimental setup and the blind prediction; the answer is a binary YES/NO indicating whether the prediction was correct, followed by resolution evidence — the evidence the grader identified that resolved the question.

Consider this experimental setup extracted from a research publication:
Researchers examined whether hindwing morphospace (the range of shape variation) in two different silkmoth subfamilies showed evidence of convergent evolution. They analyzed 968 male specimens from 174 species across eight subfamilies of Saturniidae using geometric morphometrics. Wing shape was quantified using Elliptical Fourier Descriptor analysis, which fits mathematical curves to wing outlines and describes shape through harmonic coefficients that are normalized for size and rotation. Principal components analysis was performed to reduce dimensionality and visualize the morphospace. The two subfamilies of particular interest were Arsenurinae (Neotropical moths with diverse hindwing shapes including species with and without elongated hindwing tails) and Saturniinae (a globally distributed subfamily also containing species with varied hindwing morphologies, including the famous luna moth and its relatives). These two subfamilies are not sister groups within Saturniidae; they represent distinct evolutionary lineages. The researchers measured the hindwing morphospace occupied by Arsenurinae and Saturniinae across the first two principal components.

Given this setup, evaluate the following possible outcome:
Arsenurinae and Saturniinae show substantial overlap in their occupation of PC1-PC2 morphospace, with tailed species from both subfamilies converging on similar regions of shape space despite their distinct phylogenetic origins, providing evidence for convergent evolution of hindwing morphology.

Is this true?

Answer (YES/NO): YES